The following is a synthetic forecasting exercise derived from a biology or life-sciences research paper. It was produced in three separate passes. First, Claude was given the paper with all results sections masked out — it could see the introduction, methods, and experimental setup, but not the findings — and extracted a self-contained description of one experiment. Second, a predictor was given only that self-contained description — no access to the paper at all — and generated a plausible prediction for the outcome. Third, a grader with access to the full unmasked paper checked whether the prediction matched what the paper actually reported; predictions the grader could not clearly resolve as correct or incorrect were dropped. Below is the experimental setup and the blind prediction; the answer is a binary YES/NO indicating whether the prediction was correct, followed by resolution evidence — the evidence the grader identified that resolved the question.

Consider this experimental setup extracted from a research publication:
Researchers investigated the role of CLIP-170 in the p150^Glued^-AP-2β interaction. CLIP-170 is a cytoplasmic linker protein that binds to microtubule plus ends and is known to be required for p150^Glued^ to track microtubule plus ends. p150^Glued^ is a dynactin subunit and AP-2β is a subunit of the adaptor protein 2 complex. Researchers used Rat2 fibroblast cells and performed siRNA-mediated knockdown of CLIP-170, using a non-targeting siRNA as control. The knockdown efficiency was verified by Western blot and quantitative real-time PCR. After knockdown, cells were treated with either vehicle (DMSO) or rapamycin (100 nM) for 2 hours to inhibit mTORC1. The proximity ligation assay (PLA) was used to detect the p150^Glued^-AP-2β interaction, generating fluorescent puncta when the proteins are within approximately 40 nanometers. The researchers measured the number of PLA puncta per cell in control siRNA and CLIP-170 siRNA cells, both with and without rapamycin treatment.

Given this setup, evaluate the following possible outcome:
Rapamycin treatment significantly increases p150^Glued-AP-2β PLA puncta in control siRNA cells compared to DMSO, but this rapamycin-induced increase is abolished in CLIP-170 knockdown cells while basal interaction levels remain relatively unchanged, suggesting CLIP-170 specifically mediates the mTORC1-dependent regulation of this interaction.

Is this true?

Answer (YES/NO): YES